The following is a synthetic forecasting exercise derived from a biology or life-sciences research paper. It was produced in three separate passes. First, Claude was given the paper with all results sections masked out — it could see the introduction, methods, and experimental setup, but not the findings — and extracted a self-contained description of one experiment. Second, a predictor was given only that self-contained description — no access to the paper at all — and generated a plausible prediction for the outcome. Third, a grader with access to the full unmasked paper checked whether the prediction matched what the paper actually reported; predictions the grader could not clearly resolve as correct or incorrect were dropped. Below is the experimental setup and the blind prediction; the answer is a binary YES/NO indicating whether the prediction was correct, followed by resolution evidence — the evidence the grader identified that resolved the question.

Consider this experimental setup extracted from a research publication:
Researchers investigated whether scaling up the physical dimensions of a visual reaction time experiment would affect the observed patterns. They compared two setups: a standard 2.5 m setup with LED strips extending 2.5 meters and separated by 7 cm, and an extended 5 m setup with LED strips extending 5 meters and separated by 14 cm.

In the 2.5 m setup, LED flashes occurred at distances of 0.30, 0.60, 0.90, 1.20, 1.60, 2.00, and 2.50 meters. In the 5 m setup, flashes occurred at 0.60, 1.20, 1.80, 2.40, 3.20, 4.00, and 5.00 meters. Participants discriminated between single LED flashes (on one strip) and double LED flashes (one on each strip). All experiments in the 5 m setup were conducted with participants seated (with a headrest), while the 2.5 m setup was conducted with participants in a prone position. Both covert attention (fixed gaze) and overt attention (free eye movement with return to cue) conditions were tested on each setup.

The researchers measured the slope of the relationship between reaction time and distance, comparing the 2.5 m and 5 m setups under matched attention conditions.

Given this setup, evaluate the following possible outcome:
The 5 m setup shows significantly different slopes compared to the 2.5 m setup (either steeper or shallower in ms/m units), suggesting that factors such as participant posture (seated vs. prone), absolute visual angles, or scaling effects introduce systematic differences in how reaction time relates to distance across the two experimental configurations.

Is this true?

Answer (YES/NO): NO